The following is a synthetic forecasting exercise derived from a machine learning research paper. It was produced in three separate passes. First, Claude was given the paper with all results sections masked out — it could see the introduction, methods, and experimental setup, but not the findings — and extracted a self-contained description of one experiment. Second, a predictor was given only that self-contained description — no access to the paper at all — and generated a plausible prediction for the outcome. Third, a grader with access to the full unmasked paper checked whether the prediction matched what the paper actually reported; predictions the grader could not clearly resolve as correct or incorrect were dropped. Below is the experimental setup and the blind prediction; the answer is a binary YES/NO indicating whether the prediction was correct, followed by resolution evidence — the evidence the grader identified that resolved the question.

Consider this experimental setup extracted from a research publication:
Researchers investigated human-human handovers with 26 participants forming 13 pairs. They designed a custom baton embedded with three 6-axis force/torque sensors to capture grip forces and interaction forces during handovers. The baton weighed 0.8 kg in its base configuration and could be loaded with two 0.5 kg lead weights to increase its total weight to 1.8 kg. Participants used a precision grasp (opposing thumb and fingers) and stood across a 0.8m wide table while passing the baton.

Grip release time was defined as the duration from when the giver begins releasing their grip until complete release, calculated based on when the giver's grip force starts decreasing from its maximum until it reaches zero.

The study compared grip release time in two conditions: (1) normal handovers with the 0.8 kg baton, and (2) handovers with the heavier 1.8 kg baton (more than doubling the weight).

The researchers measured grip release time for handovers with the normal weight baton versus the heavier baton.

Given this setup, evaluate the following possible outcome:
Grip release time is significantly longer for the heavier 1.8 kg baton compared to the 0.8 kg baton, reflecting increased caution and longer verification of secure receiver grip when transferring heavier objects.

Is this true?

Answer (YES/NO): YES